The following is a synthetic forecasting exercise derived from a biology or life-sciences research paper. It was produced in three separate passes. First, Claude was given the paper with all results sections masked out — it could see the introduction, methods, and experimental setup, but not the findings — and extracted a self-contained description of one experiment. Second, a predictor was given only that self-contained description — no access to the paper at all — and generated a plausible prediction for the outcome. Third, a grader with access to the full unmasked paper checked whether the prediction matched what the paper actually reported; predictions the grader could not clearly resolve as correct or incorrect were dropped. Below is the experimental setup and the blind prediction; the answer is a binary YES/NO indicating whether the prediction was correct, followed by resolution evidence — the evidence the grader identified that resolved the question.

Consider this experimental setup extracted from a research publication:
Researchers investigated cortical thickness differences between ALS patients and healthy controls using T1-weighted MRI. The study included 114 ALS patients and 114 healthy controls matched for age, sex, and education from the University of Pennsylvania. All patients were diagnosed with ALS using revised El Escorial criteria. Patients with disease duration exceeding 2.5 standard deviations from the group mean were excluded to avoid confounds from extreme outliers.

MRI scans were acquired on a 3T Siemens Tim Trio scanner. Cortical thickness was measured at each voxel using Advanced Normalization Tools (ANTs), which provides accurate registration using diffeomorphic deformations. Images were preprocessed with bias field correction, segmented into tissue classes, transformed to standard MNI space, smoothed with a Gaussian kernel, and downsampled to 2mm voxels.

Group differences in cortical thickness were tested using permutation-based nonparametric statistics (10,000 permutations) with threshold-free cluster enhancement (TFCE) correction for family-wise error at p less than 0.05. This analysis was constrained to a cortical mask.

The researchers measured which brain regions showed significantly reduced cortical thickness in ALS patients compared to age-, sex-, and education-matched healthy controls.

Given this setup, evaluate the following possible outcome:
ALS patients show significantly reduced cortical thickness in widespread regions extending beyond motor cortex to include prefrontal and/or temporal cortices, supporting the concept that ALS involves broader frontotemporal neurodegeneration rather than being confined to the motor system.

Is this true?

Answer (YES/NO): YES